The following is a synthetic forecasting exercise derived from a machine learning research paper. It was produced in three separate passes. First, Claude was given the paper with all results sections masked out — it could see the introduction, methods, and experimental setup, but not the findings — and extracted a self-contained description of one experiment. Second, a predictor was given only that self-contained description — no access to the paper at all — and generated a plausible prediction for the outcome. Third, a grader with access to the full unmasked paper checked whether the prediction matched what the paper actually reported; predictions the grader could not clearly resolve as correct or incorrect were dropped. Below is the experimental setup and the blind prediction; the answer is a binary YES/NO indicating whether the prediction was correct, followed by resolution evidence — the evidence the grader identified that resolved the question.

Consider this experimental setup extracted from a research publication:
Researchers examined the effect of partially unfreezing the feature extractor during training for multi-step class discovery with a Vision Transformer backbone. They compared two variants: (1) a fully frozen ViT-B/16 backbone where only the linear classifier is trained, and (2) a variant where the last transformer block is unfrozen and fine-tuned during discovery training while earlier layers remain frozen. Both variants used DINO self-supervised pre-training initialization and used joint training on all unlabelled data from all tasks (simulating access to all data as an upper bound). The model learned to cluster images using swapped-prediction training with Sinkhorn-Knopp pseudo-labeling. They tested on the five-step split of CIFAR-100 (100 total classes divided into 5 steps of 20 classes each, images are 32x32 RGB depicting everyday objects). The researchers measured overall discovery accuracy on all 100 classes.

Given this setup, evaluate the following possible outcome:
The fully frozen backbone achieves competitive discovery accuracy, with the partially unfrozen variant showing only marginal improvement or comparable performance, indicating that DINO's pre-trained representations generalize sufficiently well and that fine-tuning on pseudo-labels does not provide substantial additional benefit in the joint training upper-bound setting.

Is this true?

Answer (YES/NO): NO